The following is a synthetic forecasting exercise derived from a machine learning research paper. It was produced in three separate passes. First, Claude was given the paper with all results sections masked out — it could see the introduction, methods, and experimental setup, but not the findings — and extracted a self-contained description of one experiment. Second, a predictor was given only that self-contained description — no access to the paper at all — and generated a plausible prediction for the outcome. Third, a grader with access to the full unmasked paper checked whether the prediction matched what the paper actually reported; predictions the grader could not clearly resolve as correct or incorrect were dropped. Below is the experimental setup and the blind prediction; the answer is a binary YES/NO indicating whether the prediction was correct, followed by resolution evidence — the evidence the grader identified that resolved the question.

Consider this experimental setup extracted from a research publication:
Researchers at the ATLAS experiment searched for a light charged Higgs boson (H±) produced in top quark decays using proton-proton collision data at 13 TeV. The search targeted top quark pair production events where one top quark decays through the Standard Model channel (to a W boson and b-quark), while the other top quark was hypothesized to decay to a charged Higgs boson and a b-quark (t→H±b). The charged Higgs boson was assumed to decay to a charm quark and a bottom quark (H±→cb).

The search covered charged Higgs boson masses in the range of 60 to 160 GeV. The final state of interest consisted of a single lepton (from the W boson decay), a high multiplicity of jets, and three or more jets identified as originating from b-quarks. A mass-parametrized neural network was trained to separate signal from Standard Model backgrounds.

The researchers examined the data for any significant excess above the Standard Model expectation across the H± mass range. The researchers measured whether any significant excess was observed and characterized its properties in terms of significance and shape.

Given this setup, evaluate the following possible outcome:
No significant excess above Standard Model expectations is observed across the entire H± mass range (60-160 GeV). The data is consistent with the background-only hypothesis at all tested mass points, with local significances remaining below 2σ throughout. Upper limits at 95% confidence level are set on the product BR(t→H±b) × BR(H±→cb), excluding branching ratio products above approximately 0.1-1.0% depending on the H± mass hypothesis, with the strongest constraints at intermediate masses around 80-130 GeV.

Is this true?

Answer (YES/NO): NO